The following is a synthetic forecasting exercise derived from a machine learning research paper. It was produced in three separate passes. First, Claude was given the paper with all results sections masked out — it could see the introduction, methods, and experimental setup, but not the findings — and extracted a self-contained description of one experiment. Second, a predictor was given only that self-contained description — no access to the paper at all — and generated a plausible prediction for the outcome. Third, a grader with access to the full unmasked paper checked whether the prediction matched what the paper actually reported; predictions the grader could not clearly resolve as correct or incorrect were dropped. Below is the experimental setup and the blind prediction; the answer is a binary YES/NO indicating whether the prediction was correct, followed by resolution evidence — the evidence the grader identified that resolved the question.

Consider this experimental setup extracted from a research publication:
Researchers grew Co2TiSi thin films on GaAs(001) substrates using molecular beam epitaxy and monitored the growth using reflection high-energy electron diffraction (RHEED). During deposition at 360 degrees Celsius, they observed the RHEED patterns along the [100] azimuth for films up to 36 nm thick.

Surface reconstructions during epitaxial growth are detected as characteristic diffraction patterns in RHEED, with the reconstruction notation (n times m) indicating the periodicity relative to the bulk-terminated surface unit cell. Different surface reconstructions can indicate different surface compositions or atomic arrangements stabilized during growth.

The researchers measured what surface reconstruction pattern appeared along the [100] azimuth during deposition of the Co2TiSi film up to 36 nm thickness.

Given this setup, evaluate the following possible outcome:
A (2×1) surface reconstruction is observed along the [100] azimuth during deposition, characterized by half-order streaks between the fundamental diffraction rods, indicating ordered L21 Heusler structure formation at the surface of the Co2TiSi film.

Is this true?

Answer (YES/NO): NO